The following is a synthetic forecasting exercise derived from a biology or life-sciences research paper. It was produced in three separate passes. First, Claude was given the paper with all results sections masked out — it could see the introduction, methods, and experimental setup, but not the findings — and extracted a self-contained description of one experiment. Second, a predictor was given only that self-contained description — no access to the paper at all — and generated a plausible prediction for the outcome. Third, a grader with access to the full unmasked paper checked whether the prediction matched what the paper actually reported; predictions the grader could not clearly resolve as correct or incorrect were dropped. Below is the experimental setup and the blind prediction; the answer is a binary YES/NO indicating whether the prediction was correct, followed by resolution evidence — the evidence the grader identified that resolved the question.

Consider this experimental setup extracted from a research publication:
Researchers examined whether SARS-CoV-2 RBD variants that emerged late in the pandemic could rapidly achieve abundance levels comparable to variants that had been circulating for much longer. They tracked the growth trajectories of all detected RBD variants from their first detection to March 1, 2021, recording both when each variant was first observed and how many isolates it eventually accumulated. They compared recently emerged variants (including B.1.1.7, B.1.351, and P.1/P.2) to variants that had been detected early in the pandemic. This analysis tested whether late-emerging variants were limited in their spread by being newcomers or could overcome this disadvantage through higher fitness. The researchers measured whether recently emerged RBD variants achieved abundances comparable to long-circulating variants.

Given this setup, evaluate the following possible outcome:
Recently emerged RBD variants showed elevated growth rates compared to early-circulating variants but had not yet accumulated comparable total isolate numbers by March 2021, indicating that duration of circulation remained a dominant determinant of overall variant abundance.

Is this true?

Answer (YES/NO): NO